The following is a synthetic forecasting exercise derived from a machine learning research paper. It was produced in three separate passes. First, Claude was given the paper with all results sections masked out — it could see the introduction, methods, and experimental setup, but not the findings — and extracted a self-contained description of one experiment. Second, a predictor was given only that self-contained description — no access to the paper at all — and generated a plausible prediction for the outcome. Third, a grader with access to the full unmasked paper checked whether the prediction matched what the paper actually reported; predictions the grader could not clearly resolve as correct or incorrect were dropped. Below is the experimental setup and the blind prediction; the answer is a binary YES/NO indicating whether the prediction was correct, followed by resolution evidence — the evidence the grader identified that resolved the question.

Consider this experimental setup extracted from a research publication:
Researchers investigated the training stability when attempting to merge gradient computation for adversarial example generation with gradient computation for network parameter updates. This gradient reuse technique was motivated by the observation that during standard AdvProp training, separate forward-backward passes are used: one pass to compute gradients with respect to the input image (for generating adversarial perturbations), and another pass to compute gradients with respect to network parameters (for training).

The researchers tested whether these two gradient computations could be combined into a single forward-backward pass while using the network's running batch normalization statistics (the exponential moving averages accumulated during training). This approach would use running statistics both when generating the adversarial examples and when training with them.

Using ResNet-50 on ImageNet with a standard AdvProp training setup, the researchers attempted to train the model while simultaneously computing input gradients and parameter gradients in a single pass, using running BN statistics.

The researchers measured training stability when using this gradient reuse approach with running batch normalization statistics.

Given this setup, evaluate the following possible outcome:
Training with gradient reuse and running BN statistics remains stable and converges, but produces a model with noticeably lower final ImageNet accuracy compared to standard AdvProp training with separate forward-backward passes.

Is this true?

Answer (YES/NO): NO